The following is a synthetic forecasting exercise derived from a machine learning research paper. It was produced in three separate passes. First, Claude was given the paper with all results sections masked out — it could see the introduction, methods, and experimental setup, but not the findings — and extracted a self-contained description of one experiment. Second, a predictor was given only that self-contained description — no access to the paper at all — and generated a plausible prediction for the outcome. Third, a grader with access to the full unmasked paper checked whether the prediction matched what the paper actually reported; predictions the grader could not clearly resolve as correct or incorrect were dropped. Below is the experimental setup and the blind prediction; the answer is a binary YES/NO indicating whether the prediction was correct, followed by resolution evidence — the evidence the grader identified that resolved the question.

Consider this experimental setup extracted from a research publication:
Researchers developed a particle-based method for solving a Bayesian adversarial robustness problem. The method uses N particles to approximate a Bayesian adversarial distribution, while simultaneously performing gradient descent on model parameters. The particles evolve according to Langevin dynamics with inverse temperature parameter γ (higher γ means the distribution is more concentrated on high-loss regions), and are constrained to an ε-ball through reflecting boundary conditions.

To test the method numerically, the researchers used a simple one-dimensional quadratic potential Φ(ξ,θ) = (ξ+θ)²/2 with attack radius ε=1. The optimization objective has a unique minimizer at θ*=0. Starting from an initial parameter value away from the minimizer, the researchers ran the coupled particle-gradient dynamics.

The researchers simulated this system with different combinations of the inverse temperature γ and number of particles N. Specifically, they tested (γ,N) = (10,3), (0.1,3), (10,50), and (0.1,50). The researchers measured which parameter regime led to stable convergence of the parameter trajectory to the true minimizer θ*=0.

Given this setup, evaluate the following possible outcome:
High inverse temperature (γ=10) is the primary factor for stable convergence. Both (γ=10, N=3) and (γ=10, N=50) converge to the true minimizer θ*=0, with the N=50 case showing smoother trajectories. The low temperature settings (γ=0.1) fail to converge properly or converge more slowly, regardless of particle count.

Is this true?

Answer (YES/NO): NO